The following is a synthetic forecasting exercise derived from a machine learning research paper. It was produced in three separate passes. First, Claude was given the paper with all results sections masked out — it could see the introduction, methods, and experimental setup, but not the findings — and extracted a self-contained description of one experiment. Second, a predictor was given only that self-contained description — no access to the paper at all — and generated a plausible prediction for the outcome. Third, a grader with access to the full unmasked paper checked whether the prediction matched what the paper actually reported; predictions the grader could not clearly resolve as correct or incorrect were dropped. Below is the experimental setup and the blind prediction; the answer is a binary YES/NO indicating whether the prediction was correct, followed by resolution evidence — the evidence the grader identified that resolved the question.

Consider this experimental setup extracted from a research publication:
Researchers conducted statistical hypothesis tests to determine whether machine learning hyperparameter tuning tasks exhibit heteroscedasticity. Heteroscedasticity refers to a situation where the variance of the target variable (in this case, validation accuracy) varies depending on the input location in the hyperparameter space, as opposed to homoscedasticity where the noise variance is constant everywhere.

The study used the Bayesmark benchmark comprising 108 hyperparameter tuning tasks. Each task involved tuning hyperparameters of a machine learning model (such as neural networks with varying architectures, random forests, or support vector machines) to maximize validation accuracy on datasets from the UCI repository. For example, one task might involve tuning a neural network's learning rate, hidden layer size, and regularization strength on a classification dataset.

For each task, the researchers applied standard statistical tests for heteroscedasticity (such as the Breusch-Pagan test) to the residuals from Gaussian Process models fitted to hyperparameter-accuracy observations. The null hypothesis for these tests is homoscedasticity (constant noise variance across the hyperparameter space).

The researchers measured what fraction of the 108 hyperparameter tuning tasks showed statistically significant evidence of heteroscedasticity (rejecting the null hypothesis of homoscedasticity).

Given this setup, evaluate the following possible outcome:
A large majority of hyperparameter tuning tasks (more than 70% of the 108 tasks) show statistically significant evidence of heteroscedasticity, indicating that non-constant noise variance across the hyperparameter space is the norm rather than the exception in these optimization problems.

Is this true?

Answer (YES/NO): NO